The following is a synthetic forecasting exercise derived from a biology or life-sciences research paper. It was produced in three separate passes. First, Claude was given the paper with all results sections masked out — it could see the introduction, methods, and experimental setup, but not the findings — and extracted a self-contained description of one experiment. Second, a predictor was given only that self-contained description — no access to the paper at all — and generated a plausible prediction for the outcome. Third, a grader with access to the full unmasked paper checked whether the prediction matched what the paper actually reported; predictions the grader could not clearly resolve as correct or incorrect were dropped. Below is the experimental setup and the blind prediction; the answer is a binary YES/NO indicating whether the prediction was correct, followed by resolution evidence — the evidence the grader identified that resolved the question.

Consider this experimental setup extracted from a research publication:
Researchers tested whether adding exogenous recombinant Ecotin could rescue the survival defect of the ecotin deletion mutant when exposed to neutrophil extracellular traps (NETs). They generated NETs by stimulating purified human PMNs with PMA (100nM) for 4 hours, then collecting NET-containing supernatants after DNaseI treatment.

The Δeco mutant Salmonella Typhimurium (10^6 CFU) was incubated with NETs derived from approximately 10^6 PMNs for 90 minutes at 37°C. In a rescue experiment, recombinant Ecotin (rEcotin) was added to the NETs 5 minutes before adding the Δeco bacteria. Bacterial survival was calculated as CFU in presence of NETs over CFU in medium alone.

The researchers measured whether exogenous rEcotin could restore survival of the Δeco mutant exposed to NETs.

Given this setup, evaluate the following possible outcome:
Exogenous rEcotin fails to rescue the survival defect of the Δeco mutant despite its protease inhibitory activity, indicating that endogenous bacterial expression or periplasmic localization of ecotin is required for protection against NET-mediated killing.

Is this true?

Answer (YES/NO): NO